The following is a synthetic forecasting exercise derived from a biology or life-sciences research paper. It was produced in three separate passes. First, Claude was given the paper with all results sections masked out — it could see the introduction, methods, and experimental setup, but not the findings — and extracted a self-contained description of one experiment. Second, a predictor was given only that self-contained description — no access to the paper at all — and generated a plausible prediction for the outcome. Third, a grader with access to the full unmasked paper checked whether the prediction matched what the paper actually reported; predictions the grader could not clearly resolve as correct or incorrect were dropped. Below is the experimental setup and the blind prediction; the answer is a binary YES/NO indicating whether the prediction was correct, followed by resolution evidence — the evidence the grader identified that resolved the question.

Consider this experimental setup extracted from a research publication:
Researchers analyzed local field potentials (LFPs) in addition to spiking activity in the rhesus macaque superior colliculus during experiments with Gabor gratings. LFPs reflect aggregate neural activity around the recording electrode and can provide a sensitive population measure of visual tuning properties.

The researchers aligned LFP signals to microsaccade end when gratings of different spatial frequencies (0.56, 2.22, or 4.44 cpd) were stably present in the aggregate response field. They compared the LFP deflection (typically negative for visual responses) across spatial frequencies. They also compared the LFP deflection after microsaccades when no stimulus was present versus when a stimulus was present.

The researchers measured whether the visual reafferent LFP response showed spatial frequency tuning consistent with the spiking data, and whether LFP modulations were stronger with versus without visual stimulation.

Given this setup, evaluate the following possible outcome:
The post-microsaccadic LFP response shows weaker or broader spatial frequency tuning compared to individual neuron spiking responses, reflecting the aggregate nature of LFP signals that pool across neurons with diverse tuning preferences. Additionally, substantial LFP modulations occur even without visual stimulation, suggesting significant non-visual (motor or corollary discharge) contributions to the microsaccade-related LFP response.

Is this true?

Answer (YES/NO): NO